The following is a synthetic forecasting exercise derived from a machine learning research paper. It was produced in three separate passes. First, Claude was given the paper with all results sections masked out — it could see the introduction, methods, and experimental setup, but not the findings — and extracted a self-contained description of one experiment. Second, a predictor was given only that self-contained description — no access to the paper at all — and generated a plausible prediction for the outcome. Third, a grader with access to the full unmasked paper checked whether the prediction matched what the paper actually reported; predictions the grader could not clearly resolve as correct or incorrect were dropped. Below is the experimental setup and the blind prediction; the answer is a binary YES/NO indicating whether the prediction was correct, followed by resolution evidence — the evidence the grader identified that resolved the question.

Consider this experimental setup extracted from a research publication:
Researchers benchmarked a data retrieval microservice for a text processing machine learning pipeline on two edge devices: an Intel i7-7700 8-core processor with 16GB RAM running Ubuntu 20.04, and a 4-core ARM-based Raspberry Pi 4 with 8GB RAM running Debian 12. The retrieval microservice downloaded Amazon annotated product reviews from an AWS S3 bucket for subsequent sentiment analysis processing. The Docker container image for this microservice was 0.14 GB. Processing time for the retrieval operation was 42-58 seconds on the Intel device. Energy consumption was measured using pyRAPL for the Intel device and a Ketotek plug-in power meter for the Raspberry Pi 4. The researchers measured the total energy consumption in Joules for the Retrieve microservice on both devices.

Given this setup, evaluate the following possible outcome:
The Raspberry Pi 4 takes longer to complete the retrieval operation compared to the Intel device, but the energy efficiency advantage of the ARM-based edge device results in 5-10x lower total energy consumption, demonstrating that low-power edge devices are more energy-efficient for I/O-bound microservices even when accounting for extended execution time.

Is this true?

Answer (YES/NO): NO